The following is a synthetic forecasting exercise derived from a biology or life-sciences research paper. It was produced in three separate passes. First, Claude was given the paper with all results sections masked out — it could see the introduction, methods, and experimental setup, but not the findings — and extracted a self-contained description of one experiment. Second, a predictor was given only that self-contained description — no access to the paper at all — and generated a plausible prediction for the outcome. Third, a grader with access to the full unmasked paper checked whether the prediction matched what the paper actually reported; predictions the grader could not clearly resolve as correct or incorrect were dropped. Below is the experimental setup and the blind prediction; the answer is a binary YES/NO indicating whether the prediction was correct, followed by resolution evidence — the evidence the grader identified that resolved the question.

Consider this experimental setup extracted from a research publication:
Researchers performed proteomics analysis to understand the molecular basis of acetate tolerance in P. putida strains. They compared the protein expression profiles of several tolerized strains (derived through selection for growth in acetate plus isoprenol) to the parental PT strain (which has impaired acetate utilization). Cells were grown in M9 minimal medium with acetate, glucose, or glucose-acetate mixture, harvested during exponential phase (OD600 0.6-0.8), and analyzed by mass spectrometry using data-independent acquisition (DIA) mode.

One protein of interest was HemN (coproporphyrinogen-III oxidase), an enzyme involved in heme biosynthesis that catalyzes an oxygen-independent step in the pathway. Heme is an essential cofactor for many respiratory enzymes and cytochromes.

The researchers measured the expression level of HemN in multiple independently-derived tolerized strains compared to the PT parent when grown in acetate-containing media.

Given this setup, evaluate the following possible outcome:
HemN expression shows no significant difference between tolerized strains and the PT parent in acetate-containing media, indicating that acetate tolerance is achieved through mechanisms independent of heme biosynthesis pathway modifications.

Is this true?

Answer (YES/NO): NO